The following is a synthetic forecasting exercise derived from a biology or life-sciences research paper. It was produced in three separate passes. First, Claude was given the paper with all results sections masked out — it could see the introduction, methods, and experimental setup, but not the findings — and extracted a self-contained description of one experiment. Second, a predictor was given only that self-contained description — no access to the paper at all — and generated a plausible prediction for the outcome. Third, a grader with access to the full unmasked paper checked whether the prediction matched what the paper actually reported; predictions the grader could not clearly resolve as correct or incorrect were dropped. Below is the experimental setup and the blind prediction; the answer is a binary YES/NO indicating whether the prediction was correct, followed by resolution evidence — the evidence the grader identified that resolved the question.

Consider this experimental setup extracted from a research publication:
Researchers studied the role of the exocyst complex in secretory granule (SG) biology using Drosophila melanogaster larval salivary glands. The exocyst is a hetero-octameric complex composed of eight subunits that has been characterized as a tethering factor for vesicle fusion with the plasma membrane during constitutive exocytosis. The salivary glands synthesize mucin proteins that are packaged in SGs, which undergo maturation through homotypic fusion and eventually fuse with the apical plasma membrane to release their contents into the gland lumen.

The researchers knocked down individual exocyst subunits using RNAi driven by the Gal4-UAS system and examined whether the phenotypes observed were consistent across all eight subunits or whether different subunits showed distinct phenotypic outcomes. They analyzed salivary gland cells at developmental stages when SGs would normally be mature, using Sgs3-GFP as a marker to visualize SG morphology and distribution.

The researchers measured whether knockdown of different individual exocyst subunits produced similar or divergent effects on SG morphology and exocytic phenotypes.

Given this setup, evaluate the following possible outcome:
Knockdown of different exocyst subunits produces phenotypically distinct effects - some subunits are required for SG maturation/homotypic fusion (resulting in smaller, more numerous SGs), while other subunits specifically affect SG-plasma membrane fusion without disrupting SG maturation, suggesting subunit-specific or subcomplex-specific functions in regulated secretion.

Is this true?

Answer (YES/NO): NO